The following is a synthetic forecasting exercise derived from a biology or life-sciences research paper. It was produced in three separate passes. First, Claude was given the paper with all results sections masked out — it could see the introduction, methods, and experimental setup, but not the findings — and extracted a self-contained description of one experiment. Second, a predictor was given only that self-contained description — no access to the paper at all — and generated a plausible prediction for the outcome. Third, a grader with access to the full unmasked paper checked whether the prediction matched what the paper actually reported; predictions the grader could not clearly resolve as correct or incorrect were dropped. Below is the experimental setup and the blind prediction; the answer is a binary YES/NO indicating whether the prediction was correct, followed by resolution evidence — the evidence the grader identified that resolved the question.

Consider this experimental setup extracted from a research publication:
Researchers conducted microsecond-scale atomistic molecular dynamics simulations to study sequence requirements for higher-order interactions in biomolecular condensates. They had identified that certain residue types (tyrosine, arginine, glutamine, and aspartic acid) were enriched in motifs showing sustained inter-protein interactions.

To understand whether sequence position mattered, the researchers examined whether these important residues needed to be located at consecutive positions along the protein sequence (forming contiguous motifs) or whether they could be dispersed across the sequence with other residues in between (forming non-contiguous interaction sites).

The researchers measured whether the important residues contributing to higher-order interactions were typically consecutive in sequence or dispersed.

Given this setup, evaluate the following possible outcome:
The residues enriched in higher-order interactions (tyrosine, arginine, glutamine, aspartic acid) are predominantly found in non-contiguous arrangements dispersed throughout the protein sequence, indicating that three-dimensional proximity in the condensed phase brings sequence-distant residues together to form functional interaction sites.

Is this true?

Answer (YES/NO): NO